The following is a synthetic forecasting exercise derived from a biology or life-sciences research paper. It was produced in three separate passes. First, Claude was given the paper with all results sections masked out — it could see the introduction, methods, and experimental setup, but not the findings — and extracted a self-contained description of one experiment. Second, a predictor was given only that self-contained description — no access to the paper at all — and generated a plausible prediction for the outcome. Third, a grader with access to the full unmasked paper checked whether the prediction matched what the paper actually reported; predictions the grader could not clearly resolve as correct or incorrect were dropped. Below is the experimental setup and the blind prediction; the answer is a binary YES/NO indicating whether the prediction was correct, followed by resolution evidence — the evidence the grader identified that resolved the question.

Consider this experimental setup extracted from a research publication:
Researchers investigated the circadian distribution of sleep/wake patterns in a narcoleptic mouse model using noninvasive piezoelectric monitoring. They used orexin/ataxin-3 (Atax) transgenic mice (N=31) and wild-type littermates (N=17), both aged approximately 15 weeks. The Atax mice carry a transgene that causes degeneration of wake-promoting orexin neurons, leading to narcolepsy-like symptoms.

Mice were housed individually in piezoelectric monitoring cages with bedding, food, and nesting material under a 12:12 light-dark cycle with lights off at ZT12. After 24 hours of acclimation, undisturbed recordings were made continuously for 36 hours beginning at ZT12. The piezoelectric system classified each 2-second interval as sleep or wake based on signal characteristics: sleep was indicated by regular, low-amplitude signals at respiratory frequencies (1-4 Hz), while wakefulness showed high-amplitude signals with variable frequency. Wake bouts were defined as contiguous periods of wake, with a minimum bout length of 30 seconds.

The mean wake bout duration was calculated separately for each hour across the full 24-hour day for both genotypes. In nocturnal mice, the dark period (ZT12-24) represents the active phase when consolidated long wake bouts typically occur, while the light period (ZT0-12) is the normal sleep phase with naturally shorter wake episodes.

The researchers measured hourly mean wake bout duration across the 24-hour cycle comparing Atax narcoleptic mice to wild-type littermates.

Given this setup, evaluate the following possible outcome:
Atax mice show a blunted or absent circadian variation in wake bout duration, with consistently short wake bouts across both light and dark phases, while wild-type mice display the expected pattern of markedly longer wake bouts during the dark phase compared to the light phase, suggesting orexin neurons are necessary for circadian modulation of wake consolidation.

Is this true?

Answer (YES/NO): NO